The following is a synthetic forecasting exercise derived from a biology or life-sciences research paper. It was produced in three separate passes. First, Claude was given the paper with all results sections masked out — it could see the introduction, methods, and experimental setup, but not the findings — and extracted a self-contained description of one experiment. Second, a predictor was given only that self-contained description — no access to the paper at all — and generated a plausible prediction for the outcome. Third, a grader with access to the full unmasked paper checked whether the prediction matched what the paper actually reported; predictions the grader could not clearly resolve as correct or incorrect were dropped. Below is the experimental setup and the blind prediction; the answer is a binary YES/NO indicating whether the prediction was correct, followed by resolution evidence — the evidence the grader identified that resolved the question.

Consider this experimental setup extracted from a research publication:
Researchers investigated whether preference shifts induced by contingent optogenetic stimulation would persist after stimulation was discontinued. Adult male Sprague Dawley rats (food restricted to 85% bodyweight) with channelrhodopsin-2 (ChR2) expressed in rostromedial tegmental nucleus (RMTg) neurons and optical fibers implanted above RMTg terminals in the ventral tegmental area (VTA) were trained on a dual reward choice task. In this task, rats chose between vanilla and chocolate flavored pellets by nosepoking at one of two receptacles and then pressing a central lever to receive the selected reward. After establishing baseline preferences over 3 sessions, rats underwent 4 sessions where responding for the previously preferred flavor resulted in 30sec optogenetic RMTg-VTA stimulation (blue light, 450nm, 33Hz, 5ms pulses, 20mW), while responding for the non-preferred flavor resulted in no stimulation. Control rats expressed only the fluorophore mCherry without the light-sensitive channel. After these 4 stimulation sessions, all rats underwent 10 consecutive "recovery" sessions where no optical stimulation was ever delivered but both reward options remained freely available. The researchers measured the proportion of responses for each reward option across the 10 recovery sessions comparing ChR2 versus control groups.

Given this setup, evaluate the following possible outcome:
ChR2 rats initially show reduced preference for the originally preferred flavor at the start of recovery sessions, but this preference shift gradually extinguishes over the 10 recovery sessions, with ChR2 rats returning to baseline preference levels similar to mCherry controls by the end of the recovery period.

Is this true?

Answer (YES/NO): NO